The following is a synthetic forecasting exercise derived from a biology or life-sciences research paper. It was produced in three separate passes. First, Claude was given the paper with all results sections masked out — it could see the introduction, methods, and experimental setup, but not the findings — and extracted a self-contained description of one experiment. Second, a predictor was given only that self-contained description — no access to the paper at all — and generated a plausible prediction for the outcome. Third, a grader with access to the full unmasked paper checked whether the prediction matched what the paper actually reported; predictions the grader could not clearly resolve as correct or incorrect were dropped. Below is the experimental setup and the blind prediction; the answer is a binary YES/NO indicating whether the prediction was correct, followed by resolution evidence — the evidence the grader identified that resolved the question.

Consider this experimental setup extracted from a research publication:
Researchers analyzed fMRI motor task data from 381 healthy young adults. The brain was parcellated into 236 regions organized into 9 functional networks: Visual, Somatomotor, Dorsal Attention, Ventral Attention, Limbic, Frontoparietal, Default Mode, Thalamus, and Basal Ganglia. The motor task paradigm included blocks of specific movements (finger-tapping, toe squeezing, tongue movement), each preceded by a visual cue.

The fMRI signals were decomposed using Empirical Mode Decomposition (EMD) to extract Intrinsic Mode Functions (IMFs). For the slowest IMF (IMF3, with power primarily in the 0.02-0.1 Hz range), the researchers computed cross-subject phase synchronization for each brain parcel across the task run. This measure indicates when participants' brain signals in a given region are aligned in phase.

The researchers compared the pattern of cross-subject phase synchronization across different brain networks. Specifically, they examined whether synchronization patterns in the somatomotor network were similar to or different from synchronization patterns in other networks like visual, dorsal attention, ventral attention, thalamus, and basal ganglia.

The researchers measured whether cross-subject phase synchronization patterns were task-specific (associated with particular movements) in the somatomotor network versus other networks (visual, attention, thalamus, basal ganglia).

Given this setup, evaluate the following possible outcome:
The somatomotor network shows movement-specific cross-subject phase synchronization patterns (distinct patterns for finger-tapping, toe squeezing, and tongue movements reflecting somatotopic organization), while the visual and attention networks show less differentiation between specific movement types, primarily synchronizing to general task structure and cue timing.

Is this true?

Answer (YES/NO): YES